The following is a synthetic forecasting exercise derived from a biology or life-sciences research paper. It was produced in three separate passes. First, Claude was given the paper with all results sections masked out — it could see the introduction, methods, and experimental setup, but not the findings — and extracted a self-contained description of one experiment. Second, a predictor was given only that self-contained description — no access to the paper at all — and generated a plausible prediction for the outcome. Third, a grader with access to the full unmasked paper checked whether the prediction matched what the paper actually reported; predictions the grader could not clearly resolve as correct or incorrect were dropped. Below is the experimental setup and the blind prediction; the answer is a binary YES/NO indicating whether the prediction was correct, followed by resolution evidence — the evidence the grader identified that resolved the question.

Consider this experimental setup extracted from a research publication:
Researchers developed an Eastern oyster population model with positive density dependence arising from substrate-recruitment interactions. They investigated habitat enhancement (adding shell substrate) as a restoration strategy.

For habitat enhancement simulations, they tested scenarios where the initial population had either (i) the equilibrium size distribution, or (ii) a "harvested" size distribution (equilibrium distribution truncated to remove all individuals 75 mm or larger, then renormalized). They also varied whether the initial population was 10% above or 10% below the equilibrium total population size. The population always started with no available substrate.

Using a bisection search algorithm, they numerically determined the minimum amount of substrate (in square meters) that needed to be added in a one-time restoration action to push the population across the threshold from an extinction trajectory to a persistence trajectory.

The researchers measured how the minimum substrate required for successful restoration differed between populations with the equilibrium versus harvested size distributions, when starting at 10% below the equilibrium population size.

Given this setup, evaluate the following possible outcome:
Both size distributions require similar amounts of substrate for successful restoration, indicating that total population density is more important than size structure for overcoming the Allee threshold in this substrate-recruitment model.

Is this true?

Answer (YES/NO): NO